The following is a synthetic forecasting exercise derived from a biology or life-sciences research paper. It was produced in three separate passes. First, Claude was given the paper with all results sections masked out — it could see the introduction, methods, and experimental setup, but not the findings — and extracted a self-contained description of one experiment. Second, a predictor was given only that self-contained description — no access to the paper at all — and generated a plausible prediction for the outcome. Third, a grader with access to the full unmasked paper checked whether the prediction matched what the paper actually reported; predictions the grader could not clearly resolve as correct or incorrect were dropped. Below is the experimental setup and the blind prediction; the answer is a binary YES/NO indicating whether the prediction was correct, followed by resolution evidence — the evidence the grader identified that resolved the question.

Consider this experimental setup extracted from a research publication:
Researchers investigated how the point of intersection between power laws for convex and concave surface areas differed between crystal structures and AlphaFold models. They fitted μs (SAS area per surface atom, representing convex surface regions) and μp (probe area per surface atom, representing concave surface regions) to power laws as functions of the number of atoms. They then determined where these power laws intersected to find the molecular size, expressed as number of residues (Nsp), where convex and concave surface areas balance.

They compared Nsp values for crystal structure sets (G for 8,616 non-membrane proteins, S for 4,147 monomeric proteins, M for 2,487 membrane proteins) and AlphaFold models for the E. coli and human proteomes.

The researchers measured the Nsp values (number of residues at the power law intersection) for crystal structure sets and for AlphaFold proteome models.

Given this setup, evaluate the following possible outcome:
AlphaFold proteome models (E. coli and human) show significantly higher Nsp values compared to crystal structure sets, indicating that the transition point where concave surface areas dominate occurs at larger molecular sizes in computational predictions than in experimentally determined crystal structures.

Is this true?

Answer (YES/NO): YES